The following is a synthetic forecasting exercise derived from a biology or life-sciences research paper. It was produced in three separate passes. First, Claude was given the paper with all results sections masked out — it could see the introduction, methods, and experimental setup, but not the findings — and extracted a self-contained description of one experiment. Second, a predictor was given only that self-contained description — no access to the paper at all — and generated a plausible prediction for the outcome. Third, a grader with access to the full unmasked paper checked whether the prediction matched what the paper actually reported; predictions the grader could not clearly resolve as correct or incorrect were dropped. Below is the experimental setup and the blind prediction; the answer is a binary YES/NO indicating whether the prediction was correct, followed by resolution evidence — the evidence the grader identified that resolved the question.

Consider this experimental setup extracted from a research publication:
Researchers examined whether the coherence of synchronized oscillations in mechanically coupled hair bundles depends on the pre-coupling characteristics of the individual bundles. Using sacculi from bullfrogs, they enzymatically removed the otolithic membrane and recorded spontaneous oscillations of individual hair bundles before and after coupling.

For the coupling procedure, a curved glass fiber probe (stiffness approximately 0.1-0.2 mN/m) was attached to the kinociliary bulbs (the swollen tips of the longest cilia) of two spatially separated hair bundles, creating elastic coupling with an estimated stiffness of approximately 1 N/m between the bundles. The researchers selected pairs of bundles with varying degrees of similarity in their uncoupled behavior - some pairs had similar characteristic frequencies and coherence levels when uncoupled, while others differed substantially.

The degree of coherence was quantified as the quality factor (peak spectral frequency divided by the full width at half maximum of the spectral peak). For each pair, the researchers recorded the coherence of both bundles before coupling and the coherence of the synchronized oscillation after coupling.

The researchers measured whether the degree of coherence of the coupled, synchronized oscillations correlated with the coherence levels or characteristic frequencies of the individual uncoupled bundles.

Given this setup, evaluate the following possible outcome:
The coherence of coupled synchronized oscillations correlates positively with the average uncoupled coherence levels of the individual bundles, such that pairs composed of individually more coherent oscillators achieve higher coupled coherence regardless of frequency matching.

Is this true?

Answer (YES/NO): NO